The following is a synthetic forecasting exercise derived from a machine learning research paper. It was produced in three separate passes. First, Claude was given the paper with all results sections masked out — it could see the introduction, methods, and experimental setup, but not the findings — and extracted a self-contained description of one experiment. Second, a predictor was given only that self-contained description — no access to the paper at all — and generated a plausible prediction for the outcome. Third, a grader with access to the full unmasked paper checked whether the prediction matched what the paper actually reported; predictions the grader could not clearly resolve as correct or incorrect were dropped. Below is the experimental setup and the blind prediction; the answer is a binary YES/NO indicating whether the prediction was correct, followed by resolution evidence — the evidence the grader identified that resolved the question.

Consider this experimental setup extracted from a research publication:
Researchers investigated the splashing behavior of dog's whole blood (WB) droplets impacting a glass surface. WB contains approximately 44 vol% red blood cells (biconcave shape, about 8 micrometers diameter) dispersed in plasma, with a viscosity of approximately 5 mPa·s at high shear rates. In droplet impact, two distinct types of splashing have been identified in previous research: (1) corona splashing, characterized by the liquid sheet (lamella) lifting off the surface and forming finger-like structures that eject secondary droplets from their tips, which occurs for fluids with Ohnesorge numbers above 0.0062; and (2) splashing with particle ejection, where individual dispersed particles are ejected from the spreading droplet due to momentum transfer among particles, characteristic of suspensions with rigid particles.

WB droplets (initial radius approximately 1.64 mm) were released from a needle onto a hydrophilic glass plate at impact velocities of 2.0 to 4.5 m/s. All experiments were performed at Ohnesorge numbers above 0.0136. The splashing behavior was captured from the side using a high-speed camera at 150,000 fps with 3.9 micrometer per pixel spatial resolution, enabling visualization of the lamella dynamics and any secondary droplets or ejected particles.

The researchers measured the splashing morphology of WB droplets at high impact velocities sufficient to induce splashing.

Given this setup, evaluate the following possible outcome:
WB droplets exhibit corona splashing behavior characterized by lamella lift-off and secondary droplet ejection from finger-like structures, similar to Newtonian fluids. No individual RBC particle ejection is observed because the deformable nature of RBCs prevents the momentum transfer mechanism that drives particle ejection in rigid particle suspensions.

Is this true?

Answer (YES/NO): YES